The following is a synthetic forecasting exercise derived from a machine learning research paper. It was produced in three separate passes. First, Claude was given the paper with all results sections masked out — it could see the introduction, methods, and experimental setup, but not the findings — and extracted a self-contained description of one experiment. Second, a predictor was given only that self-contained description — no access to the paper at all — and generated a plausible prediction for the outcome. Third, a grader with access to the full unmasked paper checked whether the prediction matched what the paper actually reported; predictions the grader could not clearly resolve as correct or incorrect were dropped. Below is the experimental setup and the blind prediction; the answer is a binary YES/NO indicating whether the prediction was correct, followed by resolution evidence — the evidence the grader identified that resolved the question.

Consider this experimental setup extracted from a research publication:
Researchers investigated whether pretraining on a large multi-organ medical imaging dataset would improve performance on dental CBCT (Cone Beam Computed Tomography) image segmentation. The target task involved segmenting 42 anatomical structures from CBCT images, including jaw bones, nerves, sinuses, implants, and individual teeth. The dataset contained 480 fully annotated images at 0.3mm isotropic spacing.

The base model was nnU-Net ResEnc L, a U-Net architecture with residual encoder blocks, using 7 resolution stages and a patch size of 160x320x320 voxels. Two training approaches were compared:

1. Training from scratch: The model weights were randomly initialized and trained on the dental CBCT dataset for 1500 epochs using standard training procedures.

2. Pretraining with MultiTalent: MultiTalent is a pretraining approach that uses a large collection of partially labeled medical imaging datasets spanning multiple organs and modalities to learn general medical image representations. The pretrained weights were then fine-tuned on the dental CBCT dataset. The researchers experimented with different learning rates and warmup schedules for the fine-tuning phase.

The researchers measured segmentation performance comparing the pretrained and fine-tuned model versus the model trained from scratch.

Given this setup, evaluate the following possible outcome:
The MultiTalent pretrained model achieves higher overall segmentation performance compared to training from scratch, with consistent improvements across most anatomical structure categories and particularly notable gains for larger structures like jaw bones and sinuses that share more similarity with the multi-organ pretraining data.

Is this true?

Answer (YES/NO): NO